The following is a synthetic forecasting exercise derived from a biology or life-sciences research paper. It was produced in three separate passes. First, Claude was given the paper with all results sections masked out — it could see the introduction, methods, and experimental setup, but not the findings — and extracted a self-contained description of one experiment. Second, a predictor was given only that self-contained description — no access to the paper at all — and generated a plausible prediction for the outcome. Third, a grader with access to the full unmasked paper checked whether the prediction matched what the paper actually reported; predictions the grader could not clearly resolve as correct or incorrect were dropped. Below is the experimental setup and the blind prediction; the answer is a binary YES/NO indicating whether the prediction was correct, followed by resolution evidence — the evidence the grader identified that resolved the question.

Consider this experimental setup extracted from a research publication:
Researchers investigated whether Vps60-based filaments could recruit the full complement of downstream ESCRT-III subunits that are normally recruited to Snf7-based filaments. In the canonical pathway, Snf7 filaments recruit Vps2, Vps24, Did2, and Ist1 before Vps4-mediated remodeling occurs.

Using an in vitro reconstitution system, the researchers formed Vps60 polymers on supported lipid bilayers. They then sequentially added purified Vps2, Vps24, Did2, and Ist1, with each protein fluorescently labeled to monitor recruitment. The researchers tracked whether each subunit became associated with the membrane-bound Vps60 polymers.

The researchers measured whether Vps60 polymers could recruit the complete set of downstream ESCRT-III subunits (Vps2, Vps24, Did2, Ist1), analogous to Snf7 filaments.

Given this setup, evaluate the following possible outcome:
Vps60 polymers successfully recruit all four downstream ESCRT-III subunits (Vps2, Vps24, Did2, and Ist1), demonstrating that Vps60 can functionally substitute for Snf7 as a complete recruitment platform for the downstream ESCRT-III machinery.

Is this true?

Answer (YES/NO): YES